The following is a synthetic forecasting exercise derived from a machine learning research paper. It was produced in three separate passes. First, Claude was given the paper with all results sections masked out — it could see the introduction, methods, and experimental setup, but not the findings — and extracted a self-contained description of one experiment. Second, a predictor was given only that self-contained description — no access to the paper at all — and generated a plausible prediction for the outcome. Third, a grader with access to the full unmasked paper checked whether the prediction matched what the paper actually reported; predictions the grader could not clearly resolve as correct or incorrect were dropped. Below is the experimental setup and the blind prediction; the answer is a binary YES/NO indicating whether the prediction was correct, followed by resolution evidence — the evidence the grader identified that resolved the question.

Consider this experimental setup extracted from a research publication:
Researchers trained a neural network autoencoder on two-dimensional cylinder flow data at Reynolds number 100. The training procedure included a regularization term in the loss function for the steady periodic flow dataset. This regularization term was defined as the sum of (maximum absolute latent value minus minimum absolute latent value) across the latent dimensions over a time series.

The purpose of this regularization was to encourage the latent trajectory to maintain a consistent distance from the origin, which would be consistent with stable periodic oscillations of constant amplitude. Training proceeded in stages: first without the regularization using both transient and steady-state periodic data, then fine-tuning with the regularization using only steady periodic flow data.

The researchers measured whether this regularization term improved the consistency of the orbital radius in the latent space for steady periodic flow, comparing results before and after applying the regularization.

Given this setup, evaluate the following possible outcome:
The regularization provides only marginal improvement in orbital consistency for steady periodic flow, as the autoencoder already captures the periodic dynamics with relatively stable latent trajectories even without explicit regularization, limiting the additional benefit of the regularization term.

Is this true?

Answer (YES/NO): NO